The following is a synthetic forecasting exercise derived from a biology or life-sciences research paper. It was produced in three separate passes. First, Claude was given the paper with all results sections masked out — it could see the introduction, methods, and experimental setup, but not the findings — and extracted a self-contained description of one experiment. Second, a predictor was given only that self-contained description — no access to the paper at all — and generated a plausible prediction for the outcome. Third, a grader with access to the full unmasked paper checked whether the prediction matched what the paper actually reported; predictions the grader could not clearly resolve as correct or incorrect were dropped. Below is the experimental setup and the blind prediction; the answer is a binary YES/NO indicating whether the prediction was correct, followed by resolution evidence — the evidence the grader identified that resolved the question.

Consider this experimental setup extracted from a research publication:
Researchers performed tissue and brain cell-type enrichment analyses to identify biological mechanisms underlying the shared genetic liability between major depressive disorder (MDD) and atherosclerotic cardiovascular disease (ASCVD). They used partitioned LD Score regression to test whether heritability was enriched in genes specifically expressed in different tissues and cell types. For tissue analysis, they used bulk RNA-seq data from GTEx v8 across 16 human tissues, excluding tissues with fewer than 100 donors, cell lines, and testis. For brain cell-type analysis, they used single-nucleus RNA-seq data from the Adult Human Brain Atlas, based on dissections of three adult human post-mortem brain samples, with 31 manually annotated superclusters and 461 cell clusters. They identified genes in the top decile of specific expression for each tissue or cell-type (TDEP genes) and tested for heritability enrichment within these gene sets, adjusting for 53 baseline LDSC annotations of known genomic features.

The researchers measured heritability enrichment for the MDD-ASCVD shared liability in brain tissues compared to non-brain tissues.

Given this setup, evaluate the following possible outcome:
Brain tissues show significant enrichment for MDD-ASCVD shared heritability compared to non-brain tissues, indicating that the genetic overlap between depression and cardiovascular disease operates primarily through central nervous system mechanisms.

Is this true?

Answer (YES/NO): NO